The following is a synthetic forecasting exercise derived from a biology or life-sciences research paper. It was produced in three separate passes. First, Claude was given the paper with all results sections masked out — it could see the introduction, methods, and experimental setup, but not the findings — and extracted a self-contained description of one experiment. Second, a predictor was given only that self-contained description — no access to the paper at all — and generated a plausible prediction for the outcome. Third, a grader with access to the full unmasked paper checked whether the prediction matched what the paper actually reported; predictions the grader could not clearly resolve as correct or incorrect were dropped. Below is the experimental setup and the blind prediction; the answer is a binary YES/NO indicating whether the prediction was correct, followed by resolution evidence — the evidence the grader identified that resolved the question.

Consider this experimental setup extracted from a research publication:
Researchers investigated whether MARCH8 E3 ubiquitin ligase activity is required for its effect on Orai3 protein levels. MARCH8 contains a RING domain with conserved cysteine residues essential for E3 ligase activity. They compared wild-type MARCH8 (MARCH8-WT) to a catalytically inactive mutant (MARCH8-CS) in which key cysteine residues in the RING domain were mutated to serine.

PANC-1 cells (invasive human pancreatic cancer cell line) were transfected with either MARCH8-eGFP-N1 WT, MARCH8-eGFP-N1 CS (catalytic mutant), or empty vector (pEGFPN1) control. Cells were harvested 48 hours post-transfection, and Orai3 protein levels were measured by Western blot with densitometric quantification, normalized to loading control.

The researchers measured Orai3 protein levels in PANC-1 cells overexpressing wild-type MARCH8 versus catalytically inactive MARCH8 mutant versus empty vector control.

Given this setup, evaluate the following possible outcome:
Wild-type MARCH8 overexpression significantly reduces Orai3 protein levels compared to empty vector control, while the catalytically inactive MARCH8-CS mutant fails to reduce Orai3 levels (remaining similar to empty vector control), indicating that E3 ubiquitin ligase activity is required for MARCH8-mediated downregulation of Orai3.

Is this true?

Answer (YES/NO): YES